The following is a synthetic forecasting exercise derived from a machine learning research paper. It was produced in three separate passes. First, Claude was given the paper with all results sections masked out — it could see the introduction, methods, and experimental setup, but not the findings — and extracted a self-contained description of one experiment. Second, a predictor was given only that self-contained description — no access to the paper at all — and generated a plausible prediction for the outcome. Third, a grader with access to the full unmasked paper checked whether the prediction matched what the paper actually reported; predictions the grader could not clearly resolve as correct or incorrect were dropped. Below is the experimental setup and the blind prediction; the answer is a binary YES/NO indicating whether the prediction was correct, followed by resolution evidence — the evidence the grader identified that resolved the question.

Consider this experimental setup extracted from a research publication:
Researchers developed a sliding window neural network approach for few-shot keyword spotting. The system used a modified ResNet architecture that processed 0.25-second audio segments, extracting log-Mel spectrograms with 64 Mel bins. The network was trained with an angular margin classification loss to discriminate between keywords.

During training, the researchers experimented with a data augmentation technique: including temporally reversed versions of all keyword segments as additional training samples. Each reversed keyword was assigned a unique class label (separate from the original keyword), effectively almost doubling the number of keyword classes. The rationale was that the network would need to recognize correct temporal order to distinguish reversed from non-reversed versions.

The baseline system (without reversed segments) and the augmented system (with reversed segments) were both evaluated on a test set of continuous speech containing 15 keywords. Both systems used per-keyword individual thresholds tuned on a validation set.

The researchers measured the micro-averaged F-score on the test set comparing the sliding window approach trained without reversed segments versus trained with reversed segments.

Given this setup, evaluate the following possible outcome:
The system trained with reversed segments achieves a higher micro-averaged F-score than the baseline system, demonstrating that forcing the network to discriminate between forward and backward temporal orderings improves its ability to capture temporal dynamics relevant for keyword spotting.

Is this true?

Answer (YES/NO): YES